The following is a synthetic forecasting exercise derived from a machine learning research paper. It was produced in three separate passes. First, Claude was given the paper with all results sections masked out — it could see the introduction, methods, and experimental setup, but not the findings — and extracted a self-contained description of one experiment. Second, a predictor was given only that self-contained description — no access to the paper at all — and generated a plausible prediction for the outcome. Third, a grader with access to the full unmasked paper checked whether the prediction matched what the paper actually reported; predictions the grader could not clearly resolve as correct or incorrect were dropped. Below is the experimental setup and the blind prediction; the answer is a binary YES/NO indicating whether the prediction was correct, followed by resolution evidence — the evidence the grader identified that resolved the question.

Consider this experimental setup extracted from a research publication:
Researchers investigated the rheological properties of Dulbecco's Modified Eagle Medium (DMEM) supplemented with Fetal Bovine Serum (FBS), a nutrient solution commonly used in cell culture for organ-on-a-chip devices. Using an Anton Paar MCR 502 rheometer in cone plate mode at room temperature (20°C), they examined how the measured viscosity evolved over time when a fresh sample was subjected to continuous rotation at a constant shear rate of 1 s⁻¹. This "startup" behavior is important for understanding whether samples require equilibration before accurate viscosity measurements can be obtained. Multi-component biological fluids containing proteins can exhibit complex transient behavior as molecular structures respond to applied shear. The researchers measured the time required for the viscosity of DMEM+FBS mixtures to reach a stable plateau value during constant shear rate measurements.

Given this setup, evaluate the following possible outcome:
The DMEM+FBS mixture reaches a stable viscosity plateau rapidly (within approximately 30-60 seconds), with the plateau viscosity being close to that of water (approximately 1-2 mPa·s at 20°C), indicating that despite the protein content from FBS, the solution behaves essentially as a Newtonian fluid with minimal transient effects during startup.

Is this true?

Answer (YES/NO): NO